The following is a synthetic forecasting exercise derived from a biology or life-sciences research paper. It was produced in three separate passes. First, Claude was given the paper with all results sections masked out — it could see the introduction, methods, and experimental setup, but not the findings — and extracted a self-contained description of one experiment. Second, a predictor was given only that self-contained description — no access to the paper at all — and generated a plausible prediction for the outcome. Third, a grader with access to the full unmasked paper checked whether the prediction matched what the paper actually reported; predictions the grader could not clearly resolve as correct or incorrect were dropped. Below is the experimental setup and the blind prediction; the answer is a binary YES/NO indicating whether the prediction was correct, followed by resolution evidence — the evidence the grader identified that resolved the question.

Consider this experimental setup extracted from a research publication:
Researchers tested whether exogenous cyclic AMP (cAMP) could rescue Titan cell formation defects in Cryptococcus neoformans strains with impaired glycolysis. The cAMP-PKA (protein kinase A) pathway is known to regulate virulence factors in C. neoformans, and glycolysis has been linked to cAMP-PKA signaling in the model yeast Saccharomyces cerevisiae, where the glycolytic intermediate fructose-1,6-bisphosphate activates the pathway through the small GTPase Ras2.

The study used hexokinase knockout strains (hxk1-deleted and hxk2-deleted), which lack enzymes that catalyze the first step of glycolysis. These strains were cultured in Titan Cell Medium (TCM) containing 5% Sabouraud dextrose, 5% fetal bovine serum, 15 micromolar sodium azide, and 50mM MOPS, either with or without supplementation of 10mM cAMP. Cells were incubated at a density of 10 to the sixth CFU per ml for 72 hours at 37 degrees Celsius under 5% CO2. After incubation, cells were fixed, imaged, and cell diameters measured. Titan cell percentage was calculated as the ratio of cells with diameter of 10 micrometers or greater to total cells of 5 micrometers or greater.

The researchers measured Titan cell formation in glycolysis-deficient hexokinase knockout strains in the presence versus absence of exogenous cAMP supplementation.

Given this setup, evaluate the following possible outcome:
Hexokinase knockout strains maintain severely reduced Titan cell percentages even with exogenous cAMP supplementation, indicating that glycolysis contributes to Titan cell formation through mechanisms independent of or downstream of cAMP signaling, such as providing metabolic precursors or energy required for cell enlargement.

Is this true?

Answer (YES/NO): NO